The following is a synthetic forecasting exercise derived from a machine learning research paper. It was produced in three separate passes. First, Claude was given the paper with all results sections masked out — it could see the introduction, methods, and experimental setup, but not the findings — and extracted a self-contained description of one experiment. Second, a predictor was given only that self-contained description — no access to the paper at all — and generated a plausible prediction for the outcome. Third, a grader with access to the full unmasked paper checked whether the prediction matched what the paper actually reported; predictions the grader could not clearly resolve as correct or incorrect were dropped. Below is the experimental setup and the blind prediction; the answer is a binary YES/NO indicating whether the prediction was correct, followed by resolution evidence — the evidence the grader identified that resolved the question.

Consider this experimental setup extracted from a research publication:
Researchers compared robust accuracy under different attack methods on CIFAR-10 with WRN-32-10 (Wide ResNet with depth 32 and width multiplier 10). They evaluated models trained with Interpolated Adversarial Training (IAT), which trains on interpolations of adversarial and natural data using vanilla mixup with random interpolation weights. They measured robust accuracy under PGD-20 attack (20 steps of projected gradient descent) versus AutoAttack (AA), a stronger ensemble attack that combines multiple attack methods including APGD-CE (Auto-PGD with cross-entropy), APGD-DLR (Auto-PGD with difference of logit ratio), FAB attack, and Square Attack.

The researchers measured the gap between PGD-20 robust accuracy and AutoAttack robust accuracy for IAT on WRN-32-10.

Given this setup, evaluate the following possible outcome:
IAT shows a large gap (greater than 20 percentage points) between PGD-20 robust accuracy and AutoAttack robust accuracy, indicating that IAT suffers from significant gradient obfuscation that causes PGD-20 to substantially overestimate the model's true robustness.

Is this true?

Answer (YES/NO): YES